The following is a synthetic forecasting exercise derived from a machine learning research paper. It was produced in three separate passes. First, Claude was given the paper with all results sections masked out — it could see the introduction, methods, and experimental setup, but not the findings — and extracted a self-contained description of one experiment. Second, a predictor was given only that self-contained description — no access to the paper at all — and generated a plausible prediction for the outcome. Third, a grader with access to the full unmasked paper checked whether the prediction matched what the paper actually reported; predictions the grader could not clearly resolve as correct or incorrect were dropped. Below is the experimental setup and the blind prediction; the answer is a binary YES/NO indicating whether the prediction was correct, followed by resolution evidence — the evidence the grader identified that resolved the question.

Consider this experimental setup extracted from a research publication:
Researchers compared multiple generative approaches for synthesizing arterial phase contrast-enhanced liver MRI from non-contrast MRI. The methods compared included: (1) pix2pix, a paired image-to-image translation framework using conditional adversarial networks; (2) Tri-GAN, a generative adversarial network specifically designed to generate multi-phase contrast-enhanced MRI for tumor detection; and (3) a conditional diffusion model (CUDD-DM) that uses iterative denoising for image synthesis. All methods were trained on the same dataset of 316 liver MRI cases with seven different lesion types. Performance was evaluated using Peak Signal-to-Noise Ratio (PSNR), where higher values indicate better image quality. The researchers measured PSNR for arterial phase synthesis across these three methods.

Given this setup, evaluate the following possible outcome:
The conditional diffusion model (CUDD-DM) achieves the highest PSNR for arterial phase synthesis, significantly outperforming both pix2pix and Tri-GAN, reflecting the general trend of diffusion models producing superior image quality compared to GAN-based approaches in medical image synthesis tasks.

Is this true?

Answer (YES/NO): NO